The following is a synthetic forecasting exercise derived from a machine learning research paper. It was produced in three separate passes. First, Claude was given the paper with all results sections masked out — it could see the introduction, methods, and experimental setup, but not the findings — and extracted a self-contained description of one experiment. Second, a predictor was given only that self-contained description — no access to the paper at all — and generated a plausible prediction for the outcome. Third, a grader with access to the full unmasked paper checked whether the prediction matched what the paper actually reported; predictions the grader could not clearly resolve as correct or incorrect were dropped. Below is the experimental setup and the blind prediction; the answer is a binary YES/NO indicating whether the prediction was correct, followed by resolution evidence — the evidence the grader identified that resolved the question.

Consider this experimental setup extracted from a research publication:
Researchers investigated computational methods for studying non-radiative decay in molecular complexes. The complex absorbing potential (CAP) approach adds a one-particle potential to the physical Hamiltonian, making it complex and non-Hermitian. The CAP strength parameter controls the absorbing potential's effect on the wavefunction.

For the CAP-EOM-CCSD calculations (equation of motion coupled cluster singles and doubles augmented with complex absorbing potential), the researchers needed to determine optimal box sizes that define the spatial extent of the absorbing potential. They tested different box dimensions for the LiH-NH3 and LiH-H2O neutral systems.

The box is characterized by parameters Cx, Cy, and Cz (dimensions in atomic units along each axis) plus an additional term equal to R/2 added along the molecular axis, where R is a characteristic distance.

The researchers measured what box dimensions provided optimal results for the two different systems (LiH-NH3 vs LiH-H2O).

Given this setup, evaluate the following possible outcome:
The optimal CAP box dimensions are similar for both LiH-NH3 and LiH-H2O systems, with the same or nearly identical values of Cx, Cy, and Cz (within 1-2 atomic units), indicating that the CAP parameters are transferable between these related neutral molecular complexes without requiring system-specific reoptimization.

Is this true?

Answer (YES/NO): NO